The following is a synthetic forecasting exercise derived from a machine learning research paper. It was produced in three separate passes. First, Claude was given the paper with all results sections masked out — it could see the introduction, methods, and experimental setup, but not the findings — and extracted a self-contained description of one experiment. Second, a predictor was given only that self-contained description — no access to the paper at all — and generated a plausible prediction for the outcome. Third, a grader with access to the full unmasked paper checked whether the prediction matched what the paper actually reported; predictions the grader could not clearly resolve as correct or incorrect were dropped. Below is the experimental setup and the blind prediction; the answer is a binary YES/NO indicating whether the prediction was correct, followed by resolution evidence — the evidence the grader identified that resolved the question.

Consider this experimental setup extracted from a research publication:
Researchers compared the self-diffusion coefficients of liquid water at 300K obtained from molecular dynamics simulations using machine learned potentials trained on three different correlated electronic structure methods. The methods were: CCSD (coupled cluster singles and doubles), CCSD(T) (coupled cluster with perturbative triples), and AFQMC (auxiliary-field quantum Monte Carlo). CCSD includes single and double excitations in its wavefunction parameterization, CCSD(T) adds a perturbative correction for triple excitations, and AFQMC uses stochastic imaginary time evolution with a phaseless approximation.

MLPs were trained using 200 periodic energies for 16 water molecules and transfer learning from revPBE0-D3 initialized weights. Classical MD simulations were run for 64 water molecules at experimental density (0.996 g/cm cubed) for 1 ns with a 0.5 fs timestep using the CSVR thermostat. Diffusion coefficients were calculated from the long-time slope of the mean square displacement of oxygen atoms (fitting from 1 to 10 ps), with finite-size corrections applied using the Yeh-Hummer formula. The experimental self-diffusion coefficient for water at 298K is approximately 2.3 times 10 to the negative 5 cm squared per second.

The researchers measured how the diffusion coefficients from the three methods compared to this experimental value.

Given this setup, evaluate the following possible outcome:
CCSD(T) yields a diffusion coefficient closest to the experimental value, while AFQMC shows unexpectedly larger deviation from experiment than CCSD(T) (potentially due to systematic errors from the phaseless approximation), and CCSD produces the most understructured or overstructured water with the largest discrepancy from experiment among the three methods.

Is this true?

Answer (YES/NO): NO